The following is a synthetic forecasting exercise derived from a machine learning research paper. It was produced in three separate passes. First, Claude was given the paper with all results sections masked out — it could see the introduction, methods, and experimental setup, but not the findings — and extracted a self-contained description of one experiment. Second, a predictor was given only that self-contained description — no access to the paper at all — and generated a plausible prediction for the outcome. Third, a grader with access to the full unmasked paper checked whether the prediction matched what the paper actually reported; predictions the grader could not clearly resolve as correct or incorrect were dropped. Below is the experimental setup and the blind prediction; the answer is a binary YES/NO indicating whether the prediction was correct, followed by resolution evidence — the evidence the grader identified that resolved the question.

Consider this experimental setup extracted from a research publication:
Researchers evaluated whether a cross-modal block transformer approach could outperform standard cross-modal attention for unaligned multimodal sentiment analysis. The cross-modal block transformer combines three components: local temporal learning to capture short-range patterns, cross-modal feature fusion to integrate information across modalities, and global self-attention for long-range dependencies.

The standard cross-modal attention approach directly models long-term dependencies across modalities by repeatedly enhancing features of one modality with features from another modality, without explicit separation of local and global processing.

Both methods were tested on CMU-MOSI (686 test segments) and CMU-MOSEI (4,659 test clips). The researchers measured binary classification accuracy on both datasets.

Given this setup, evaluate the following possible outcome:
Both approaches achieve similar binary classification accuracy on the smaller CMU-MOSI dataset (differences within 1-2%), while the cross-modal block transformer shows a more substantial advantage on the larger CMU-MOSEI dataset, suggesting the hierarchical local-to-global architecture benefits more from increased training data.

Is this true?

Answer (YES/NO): NO